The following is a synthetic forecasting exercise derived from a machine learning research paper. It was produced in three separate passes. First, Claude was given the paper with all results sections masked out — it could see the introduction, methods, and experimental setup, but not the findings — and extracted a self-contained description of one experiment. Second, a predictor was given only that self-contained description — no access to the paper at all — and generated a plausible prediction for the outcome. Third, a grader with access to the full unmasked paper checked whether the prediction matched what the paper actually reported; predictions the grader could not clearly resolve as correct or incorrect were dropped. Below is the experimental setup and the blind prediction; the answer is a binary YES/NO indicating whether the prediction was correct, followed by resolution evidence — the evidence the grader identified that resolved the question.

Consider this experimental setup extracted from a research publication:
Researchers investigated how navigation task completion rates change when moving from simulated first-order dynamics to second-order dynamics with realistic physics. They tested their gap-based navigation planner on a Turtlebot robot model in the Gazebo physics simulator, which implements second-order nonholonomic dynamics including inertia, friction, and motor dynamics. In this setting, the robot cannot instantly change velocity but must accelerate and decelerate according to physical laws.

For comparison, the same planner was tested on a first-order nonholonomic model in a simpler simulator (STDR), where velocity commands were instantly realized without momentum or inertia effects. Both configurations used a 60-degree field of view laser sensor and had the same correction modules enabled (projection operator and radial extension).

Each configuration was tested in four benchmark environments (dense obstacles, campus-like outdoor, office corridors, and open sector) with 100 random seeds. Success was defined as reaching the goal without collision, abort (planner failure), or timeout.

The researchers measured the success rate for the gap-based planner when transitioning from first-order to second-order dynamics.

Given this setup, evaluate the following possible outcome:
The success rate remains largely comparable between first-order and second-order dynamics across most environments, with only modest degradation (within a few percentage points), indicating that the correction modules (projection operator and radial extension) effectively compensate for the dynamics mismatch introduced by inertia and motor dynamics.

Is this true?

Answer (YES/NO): YES